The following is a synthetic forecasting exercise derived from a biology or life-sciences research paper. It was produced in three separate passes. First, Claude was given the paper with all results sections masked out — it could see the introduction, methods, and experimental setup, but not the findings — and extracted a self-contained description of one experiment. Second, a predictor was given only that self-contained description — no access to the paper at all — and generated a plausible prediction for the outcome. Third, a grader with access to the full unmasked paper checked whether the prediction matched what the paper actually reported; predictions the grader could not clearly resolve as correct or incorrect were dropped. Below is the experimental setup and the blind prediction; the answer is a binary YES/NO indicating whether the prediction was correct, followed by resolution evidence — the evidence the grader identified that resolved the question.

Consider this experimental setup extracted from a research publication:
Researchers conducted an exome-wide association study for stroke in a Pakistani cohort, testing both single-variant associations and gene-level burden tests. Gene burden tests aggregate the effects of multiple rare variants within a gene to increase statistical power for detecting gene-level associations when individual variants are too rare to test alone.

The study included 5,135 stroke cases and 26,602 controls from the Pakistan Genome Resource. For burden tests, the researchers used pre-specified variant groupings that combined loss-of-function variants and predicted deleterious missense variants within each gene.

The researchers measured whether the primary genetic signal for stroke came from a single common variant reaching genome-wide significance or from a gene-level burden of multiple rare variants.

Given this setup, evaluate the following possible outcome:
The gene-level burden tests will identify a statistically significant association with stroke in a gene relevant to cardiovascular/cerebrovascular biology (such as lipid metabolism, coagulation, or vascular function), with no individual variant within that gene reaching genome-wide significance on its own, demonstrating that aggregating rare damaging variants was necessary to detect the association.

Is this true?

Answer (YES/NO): NO